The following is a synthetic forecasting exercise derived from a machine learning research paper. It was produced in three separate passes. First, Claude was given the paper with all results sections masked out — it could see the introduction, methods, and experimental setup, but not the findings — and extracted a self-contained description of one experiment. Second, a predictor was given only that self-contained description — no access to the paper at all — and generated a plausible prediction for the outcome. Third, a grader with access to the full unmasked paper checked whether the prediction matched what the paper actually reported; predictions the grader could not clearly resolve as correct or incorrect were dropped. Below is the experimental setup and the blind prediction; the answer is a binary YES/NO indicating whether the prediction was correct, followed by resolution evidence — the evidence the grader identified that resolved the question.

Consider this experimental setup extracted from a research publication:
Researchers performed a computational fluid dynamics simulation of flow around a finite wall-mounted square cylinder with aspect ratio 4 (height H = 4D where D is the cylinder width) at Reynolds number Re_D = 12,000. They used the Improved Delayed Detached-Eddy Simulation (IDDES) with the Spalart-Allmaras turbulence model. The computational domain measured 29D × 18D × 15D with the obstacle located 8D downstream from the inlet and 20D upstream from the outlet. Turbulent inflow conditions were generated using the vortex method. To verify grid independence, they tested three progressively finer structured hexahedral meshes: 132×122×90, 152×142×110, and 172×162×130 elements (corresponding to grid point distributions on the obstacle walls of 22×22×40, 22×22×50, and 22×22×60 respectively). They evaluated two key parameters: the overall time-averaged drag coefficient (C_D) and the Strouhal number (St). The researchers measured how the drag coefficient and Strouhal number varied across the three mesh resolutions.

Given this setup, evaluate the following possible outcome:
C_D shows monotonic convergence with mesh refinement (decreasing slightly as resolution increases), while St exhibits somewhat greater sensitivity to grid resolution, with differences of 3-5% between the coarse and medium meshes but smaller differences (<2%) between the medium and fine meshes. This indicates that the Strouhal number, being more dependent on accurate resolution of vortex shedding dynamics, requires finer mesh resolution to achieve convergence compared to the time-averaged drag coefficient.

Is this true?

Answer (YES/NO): NO